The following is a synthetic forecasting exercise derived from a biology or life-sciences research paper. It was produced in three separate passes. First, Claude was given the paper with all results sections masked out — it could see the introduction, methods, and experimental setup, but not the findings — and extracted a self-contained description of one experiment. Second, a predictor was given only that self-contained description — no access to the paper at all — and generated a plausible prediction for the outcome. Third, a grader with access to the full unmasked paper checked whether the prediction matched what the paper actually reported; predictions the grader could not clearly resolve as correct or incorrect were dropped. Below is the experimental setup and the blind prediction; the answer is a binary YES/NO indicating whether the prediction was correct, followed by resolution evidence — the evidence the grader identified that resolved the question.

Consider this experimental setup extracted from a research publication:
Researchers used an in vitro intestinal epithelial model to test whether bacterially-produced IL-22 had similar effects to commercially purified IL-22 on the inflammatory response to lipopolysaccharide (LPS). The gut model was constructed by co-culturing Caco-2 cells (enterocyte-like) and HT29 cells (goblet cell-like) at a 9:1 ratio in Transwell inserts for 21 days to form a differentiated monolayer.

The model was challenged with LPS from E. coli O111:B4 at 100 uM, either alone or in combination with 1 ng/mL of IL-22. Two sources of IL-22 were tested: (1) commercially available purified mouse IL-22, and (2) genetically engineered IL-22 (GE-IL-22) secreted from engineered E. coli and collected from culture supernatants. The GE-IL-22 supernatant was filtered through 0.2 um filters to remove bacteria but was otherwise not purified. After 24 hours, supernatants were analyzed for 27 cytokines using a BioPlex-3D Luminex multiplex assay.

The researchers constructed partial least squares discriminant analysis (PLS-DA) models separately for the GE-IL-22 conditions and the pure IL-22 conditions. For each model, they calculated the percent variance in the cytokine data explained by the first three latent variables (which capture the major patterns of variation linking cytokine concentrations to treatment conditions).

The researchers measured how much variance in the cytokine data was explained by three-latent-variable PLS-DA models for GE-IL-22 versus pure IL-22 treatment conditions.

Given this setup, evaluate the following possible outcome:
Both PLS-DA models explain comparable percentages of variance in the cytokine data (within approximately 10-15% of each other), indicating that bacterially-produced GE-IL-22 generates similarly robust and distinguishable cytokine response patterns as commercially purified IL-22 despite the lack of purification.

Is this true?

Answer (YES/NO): YES